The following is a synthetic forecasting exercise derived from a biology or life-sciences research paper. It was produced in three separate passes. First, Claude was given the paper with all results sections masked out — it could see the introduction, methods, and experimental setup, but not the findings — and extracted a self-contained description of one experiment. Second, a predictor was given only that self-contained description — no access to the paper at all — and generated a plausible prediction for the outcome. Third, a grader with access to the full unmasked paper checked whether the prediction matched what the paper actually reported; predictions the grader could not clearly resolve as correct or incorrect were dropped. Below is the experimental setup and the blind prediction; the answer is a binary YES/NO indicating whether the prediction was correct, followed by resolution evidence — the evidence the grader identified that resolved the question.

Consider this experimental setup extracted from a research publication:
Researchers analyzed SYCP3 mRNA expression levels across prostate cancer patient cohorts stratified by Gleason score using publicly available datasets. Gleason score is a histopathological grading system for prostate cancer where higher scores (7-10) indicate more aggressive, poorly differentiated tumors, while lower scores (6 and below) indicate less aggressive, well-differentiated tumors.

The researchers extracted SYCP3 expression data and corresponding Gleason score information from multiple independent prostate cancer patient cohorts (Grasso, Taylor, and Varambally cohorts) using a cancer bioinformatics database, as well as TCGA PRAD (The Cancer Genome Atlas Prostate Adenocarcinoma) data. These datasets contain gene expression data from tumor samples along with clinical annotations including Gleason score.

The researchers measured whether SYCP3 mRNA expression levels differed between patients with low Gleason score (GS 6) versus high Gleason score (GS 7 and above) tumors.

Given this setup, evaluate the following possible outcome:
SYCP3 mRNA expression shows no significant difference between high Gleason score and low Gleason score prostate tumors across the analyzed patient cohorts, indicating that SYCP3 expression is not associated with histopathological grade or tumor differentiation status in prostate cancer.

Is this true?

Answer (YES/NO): NO